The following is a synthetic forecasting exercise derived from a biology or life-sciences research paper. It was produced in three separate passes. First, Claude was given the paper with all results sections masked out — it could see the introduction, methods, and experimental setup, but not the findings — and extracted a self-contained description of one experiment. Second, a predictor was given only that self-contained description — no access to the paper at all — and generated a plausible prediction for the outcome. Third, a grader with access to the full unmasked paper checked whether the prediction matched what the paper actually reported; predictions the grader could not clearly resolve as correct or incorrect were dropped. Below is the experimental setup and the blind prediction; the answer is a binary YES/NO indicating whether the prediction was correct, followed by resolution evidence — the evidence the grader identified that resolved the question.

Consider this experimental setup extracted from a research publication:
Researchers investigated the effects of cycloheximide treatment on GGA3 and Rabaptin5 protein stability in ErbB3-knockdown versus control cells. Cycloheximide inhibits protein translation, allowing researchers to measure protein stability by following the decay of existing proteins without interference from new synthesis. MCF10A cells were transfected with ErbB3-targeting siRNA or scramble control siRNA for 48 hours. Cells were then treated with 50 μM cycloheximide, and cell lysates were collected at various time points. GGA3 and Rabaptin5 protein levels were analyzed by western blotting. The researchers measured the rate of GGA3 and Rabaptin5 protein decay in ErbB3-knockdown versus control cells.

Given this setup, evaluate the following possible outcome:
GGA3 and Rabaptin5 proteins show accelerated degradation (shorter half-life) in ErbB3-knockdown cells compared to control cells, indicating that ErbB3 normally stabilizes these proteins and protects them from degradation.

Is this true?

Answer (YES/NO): YES